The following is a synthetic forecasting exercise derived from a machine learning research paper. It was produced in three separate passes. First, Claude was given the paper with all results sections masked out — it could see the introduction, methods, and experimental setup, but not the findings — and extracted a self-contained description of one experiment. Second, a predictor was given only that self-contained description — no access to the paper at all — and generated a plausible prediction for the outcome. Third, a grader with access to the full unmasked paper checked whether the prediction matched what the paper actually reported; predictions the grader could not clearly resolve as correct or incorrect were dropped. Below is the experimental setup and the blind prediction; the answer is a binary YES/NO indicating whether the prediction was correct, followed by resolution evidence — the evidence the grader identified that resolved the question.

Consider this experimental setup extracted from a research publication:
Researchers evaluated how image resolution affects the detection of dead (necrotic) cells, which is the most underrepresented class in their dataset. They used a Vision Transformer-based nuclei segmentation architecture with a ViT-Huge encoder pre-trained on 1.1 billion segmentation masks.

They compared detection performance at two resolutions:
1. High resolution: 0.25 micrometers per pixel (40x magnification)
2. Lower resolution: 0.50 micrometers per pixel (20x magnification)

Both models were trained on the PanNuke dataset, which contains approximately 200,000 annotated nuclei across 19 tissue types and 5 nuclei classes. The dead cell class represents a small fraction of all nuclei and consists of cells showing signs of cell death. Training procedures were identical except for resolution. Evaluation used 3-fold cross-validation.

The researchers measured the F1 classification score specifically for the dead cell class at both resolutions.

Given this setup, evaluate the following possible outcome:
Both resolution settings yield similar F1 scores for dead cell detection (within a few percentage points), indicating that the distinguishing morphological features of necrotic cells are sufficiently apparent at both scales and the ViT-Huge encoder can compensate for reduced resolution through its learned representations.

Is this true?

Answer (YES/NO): NO